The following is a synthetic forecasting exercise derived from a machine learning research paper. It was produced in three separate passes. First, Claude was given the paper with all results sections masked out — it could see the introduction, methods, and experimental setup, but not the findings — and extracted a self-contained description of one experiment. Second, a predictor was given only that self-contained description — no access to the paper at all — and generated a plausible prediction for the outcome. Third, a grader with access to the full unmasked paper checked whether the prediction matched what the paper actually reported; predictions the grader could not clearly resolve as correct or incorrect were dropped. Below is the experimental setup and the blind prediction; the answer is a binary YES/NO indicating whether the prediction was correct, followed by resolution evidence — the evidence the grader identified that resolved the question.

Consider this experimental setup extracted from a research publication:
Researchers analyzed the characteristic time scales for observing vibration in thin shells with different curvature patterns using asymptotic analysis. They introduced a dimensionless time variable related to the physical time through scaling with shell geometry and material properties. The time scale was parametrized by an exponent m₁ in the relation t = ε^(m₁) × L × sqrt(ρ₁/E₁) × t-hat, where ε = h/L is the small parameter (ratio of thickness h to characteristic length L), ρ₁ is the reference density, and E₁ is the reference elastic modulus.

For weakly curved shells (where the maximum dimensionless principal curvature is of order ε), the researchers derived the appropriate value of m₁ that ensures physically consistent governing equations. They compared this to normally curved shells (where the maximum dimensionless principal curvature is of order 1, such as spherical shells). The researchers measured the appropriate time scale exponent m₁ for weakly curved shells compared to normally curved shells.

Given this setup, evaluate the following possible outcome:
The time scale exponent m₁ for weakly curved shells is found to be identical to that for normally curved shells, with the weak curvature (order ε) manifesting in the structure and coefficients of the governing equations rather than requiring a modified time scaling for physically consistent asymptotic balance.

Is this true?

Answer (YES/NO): NO